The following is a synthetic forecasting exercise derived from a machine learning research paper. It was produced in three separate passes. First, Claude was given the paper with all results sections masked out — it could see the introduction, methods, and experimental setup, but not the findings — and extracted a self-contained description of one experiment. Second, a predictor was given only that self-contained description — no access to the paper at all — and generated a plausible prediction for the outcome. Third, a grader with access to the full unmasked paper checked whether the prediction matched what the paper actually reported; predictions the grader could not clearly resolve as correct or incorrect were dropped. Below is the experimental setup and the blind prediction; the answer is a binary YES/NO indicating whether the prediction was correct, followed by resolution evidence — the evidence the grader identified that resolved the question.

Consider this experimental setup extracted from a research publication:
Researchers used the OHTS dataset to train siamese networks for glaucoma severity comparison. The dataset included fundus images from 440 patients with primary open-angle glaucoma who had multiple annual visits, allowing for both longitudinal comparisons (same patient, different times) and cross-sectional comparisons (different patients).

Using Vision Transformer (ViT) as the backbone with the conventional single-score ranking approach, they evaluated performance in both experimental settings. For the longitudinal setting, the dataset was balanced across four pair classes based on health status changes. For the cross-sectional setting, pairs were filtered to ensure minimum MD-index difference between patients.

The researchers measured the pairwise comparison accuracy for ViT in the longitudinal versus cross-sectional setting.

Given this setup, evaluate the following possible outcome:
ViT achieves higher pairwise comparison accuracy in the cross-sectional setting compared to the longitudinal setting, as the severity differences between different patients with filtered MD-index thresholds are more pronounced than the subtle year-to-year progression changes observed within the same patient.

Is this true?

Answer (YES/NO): NO